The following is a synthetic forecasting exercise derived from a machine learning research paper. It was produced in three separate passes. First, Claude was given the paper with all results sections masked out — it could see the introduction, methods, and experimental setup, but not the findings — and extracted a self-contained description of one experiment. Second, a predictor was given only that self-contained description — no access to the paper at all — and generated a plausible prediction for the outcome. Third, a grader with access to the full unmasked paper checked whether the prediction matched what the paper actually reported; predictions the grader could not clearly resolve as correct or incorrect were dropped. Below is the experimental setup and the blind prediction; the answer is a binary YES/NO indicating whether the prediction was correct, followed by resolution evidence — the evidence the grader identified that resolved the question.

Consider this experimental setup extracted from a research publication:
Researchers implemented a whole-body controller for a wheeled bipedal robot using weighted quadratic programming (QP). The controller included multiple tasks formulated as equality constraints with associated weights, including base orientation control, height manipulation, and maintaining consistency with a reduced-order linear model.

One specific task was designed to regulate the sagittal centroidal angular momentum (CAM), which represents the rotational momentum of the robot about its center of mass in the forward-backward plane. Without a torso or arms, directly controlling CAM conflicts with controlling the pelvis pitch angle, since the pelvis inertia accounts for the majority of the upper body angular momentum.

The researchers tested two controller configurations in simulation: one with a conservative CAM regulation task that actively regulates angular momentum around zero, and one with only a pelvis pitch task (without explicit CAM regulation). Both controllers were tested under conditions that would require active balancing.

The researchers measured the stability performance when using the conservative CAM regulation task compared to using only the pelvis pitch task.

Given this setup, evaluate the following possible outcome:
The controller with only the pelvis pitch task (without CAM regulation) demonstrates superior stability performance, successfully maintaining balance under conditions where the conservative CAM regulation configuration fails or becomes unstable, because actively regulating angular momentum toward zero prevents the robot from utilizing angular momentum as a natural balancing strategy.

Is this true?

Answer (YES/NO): NO